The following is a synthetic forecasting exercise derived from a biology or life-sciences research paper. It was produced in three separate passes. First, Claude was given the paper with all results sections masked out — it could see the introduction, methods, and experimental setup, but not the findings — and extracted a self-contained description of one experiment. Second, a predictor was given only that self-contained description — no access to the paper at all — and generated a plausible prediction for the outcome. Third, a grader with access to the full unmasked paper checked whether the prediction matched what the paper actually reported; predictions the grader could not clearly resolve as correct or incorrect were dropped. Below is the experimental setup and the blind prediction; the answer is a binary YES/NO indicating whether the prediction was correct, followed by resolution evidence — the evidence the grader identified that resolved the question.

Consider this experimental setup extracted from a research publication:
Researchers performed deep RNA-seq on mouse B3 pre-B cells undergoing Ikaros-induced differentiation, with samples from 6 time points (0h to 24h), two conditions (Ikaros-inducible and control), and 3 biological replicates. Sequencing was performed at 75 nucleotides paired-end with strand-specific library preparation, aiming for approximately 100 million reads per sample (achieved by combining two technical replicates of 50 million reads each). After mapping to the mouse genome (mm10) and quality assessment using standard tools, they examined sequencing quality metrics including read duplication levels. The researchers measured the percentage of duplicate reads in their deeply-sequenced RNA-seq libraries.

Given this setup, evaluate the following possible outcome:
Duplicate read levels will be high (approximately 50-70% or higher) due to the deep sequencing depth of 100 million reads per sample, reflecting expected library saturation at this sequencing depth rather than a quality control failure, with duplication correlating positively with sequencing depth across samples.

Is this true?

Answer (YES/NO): YES